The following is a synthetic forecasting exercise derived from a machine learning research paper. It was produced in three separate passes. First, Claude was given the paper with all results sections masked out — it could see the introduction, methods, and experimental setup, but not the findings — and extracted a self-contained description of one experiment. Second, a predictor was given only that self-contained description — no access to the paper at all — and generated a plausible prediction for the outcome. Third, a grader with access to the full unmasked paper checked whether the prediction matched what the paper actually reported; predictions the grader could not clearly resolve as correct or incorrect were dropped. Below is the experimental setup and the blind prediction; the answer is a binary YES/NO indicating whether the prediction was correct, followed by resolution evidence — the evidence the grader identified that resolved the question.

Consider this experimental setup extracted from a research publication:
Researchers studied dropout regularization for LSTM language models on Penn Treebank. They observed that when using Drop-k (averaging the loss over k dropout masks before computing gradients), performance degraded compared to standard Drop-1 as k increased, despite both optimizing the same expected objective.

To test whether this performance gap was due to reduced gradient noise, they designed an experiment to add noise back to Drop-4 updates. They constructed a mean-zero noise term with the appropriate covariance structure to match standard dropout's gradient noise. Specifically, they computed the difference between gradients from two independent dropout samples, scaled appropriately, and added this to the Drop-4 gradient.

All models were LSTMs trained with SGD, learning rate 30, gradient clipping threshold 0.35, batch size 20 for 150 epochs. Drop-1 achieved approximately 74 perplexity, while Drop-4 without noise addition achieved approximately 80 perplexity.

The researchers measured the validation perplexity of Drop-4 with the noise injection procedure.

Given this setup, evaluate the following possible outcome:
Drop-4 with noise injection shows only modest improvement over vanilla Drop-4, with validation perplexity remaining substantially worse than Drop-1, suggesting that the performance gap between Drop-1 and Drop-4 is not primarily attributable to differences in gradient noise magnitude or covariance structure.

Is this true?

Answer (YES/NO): NO